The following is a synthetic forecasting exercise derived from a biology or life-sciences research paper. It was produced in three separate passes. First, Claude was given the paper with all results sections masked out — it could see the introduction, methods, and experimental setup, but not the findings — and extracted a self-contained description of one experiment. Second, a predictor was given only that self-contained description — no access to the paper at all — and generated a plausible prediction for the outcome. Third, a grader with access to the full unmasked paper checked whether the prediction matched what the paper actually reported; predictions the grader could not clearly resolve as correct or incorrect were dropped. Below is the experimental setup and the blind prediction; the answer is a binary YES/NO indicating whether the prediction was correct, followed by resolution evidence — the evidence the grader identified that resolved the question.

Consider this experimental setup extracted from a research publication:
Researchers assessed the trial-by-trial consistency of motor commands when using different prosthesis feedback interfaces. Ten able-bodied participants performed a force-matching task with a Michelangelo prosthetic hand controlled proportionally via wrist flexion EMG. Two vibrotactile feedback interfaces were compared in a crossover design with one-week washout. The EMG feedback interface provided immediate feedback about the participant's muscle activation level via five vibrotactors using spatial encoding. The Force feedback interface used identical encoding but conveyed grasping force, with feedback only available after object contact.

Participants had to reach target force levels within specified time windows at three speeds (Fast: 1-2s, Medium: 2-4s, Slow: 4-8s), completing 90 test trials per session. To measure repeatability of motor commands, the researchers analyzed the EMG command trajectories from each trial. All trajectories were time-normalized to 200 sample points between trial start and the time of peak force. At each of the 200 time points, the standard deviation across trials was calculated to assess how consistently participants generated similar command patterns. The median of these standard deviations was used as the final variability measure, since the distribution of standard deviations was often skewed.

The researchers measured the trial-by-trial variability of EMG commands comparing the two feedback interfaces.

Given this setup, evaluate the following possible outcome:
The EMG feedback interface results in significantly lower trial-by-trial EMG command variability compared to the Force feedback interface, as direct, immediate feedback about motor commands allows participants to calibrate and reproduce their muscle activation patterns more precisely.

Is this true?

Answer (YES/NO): YES